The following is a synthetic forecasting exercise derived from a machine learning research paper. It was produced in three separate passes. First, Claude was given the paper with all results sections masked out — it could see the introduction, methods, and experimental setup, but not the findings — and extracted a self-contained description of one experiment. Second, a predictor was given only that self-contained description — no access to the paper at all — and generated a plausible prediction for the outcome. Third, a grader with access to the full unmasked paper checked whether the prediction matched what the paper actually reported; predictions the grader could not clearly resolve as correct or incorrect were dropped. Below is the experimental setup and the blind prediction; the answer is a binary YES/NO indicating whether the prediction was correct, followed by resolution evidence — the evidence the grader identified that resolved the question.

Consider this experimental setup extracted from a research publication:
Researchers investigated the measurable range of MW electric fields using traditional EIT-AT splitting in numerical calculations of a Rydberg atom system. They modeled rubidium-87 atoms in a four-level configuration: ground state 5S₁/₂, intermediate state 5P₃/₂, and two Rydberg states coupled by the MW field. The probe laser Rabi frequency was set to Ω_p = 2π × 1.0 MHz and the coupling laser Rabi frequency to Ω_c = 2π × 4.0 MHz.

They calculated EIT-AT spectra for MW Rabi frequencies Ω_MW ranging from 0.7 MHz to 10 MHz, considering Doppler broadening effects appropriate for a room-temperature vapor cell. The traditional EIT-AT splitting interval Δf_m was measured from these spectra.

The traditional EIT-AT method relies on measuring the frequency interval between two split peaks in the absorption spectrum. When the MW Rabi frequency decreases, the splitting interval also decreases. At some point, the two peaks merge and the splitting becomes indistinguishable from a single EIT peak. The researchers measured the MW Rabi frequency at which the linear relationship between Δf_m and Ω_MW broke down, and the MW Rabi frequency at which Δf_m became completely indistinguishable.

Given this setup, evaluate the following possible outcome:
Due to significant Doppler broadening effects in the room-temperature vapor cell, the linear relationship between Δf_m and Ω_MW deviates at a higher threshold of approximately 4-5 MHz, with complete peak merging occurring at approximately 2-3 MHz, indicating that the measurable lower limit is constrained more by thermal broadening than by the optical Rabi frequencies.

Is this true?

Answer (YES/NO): NO